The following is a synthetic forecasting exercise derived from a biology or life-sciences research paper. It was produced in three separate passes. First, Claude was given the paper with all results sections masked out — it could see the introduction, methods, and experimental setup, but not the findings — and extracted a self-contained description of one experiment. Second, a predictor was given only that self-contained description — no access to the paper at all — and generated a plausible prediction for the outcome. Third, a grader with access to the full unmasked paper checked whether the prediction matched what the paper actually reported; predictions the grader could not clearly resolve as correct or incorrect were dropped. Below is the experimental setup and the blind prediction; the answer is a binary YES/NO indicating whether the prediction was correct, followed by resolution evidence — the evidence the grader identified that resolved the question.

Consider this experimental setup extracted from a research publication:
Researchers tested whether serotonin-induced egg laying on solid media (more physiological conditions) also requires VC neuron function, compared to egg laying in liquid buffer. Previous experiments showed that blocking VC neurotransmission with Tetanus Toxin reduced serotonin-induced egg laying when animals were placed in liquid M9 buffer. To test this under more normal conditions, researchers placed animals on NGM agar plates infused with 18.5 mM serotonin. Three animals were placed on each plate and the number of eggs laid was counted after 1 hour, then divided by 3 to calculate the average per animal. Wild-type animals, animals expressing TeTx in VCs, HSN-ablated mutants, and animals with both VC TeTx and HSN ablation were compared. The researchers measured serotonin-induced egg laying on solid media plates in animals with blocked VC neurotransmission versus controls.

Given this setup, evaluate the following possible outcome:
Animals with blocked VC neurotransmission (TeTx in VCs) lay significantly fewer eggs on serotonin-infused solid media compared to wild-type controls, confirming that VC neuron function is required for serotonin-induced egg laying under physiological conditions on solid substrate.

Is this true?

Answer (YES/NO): YES